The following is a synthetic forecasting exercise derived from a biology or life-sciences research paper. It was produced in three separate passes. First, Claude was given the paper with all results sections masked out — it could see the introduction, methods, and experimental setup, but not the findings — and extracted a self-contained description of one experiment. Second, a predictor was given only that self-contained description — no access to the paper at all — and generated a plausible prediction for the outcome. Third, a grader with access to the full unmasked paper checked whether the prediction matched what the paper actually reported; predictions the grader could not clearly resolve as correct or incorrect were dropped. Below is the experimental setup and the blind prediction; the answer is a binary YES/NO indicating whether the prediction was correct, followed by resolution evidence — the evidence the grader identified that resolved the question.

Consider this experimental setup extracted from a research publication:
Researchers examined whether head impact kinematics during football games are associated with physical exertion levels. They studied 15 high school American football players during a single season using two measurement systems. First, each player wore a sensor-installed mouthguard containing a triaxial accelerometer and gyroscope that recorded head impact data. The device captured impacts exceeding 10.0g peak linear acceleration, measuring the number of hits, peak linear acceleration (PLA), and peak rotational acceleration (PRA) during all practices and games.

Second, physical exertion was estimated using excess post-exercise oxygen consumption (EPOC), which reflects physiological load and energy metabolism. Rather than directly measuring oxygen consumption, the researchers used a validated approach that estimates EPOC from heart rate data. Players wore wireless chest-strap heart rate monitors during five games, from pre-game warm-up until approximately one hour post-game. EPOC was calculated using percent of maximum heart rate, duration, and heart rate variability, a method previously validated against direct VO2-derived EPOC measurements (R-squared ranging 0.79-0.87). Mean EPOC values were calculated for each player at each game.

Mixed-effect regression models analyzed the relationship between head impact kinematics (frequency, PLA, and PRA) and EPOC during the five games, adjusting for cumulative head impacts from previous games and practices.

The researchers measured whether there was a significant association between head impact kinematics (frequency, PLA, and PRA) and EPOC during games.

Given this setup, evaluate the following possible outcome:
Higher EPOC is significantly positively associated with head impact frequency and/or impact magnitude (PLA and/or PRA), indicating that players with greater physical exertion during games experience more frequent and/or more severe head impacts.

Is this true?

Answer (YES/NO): NO